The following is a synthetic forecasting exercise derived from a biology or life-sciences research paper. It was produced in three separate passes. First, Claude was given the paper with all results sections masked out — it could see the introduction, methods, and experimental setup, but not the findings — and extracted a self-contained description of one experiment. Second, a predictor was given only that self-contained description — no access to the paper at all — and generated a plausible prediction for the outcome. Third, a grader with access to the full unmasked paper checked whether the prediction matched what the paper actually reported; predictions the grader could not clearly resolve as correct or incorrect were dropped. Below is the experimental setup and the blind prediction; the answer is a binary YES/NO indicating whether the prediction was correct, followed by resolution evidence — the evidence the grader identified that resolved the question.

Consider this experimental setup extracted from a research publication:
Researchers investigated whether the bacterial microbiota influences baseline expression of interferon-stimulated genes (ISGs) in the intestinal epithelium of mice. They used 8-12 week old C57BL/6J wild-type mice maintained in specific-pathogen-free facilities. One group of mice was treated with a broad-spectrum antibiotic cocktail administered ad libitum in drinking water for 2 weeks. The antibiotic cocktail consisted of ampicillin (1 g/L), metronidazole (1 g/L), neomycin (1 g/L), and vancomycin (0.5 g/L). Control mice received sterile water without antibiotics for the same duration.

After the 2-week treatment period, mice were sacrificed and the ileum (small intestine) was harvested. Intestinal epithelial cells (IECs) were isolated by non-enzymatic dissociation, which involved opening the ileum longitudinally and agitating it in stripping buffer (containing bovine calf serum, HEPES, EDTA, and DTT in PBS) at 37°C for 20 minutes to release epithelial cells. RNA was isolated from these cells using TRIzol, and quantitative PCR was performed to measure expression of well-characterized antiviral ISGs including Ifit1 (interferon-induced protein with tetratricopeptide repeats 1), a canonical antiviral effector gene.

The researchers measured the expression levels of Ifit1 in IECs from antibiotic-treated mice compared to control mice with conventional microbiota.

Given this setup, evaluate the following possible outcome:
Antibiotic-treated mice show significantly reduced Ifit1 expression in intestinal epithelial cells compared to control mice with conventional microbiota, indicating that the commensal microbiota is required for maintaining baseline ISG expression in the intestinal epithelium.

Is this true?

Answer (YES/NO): YES